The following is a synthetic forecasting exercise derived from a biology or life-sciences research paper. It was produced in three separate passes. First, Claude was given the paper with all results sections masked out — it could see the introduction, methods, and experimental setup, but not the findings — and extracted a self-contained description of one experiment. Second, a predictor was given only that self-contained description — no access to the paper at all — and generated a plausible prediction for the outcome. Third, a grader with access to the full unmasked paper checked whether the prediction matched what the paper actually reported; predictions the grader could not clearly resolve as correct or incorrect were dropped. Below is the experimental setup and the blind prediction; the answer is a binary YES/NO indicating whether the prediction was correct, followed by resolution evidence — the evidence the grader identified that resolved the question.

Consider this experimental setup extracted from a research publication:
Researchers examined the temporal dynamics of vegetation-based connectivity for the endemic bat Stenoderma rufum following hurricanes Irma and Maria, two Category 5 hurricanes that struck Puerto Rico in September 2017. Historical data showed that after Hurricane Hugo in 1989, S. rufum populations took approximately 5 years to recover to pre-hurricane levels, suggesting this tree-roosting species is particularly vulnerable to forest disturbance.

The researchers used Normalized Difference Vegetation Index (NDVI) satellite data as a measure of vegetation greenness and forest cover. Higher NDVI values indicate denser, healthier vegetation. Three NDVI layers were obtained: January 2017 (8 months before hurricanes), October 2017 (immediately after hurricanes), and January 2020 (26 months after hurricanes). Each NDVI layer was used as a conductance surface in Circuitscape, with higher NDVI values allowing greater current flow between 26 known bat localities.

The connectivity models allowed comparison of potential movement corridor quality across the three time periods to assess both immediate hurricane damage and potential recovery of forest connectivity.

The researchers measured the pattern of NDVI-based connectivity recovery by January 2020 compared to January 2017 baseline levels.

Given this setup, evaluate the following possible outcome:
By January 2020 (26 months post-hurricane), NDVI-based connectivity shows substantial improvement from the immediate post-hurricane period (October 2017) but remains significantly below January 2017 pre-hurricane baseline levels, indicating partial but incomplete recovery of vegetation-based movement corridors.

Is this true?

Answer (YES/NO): NO